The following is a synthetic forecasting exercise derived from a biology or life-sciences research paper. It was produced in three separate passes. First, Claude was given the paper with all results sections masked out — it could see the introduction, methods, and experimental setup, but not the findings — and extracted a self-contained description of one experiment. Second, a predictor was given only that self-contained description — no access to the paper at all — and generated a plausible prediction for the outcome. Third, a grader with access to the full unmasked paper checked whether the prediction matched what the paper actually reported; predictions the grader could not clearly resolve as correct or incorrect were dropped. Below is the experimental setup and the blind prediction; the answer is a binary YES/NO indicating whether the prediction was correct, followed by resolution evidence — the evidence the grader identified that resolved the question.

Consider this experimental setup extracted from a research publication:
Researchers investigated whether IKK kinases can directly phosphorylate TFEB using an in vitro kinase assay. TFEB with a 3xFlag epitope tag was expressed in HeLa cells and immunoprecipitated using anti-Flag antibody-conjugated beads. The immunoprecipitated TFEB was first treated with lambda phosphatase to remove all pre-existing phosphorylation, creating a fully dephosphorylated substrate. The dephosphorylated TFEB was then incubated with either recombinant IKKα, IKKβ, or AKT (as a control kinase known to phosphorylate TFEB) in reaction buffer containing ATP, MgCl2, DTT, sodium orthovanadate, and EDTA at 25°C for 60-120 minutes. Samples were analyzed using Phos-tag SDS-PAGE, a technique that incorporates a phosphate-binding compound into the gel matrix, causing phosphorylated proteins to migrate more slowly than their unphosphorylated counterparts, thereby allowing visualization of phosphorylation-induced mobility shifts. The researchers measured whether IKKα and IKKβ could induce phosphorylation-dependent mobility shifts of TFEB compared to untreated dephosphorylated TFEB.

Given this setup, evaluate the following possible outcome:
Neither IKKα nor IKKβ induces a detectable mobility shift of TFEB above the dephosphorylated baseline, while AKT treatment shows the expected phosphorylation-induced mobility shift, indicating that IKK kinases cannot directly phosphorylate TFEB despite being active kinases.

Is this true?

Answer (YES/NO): NO